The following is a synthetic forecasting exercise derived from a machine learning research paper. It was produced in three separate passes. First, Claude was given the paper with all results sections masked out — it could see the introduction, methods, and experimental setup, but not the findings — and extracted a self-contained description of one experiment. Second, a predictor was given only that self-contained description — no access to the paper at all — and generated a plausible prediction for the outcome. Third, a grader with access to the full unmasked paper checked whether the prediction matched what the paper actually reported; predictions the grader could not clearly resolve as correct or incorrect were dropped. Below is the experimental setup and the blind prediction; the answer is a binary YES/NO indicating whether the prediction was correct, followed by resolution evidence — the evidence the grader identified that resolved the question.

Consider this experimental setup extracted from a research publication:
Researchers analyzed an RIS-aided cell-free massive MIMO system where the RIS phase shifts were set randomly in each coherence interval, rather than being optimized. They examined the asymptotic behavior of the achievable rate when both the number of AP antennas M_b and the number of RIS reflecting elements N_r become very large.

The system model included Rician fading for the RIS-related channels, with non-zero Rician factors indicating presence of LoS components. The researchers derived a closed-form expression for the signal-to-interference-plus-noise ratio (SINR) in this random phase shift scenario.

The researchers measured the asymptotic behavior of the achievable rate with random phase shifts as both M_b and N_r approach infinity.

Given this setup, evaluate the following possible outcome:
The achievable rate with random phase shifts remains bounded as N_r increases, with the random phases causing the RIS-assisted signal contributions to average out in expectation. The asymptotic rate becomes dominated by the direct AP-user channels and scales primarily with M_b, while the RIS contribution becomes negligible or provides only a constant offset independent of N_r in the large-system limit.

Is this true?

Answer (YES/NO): NO